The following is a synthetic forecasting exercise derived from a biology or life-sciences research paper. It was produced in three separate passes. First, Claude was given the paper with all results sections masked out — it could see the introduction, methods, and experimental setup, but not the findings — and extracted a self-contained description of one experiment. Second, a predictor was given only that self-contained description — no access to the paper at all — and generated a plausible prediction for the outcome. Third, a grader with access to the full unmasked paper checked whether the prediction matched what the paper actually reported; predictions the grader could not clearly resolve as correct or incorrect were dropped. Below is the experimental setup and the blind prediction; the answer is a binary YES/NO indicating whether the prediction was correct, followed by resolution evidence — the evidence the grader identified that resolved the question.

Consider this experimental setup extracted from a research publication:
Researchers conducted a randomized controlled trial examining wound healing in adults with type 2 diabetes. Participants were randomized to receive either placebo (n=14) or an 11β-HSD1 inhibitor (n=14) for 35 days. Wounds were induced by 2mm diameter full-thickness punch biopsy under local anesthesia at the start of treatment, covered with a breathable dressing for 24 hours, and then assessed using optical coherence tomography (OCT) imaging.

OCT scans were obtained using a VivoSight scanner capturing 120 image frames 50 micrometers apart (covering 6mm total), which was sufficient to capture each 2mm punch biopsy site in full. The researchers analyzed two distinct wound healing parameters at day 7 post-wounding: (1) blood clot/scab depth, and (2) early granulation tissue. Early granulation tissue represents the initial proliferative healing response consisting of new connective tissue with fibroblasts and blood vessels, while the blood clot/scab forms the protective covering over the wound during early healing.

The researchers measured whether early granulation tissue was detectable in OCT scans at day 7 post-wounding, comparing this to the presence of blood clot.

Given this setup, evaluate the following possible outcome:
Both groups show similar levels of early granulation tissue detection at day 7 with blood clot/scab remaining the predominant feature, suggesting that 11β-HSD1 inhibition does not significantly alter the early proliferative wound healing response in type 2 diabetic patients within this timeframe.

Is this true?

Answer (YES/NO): YES